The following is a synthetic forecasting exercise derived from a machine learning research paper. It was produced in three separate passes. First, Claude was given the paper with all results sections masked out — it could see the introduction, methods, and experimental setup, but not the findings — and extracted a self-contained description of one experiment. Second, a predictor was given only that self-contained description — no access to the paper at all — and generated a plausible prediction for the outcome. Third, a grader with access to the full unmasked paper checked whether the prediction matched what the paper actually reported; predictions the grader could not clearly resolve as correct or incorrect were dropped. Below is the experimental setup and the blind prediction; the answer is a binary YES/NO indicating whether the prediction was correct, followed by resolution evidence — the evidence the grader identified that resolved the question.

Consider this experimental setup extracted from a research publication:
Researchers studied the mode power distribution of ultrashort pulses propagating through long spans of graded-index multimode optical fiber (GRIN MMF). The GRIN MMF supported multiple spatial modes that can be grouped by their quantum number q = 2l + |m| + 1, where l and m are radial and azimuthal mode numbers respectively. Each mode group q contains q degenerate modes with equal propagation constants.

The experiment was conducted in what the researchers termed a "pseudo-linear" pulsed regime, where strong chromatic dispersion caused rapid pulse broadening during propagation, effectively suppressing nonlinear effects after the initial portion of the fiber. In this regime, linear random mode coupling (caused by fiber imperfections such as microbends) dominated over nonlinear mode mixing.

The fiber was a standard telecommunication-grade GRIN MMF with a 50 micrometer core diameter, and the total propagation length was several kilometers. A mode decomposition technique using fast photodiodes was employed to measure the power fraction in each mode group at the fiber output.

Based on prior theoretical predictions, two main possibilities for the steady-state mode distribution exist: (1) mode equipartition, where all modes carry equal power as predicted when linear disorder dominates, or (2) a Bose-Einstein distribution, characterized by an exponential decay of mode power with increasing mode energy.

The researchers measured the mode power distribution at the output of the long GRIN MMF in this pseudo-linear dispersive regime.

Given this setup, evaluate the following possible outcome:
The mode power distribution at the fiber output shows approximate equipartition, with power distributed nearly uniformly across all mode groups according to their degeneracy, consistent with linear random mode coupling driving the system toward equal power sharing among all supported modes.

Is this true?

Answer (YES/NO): NO